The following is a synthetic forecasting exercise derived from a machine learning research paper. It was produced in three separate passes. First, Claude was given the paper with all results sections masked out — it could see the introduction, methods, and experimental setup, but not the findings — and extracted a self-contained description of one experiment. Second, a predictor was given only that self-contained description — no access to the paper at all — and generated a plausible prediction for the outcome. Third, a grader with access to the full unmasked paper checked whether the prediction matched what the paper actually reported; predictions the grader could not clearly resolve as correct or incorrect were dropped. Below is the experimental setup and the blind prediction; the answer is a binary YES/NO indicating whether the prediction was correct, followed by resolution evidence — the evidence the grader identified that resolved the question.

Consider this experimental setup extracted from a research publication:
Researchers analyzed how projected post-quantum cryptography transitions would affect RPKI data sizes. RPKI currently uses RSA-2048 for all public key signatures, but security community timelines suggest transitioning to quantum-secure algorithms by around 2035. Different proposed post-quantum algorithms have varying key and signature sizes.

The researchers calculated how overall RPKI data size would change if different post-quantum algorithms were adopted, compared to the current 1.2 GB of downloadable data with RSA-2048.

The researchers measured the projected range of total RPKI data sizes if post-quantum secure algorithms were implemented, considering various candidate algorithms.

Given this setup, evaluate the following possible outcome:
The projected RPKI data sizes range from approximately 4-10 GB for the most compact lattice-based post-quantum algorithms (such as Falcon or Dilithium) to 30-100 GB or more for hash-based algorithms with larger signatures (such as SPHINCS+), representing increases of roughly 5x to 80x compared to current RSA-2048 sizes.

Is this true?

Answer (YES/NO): NO